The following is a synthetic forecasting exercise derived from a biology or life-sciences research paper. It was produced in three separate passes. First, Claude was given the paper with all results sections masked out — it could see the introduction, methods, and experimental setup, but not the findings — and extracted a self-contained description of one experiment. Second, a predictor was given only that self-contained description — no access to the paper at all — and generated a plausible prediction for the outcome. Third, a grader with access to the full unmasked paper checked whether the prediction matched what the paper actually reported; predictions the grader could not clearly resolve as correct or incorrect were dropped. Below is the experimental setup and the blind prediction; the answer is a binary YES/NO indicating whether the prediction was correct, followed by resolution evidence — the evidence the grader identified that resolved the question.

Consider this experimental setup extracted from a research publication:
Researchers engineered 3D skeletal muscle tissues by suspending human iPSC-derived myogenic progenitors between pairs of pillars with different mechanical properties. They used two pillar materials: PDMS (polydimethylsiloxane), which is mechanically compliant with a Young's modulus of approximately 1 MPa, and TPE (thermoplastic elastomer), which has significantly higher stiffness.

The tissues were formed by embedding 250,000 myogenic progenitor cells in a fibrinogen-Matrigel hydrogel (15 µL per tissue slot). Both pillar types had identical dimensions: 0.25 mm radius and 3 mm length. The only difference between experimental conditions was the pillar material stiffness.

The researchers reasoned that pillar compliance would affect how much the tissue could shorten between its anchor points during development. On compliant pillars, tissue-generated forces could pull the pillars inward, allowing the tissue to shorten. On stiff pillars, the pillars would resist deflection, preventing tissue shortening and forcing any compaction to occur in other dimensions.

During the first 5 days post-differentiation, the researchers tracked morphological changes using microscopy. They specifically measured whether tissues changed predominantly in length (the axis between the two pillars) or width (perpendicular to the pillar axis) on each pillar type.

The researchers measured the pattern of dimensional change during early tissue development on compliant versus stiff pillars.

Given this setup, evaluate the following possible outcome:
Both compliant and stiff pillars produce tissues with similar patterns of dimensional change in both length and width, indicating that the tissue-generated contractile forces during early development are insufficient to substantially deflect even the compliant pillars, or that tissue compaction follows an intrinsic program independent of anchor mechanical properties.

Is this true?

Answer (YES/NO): NO